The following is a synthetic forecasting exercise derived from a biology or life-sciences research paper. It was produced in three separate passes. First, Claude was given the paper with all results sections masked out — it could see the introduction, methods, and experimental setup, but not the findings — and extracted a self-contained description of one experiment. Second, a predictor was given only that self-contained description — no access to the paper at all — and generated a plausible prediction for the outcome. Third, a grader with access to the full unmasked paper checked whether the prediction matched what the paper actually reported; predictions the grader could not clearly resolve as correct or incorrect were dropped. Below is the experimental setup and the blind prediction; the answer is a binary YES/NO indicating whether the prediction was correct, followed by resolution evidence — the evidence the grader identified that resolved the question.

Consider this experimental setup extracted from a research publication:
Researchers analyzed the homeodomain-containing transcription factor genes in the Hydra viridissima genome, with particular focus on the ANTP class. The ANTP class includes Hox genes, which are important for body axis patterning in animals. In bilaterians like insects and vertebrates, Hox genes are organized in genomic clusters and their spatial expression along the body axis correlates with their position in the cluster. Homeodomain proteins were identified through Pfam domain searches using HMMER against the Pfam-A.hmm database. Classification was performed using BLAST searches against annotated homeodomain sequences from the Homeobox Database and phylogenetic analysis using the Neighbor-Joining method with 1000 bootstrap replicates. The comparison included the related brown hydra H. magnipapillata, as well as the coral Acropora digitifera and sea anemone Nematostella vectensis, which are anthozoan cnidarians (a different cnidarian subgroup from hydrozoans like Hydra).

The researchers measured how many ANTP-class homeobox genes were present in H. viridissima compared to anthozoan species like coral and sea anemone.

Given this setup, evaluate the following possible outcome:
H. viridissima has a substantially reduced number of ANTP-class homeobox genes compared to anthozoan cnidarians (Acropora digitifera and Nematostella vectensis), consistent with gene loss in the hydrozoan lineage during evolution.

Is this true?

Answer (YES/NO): YES